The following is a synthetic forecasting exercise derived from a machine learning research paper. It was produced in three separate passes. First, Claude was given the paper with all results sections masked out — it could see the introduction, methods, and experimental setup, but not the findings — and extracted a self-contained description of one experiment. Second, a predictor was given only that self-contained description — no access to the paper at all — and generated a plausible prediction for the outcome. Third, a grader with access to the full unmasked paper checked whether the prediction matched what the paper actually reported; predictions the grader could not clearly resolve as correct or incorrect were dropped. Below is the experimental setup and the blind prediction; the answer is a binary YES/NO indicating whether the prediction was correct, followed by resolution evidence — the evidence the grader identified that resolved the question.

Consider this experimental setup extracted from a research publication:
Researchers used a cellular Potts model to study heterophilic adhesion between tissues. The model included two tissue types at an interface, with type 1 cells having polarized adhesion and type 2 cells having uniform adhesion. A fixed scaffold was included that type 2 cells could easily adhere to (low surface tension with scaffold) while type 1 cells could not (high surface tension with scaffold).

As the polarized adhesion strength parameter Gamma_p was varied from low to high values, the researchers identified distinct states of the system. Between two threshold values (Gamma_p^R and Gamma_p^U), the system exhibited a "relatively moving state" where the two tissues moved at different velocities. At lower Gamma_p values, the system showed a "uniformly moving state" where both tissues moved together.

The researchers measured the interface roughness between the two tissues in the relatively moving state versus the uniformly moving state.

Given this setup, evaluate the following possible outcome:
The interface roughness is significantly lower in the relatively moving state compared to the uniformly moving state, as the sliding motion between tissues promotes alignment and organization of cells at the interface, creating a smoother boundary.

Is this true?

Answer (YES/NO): NO